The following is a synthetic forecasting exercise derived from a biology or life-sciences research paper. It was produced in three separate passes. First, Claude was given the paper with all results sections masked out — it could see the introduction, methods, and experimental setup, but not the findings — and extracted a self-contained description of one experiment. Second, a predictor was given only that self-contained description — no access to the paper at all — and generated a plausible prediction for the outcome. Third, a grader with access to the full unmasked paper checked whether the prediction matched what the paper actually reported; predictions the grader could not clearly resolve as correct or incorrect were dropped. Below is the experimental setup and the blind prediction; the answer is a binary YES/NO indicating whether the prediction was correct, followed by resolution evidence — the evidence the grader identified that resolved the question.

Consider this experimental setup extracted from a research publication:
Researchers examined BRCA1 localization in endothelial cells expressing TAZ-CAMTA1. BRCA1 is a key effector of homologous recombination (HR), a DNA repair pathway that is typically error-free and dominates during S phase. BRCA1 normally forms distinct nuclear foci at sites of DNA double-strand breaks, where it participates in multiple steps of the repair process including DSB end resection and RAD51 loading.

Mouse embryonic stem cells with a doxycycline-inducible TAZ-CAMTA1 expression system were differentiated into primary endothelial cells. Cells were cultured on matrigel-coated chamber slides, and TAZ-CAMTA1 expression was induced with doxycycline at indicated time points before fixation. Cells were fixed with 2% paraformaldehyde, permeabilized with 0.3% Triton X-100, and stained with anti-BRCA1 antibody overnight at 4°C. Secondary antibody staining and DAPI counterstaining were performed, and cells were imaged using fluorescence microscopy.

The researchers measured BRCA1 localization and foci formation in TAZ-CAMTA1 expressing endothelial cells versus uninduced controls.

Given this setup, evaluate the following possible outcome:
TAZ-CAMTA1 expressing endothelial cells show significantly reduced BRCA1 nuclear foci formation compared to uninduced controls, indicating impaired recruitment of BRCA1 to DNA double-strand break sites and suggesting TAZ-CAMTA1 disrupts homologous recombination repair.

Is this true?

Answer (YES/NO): NO